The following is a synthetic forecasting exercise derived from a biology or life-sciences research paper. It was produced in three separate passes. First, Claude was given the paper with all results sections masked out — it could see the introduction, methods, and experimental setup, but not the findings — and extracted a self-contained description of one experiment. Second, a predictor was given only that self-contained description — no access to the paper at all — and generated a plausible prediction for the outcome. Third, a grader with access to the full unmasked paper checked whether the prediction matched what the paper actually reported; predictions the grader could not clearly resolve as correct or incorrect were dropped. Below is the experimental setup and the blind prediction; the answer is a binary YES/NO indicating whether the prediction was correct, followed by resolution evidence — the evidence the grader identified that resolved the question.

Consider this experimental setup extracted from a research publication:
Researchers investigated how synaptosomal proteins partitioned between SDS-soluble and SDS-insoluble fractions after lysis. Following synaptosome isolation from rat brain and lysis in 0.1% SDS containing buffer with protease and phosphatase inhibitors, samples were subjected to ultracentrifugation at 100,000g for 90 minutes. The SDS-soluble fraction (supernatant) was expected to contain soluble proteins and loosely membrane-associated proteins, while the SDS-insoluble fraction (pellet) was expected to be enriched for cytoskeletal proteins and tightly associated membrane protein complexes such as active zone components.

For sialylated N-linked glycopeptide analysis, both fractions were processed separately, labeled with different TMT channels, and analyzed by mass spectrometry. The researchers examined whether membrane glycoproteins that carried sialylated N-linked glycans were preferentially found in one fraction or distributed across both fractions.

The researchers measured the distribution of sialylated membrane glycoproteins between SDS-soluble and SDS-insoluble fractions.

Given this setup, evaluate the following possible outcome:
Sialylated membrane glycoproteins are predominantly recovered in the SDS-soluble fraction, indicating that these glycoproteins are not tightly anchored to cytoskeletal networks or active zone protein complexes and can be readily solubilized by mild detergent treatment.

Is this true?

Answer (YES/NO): NO